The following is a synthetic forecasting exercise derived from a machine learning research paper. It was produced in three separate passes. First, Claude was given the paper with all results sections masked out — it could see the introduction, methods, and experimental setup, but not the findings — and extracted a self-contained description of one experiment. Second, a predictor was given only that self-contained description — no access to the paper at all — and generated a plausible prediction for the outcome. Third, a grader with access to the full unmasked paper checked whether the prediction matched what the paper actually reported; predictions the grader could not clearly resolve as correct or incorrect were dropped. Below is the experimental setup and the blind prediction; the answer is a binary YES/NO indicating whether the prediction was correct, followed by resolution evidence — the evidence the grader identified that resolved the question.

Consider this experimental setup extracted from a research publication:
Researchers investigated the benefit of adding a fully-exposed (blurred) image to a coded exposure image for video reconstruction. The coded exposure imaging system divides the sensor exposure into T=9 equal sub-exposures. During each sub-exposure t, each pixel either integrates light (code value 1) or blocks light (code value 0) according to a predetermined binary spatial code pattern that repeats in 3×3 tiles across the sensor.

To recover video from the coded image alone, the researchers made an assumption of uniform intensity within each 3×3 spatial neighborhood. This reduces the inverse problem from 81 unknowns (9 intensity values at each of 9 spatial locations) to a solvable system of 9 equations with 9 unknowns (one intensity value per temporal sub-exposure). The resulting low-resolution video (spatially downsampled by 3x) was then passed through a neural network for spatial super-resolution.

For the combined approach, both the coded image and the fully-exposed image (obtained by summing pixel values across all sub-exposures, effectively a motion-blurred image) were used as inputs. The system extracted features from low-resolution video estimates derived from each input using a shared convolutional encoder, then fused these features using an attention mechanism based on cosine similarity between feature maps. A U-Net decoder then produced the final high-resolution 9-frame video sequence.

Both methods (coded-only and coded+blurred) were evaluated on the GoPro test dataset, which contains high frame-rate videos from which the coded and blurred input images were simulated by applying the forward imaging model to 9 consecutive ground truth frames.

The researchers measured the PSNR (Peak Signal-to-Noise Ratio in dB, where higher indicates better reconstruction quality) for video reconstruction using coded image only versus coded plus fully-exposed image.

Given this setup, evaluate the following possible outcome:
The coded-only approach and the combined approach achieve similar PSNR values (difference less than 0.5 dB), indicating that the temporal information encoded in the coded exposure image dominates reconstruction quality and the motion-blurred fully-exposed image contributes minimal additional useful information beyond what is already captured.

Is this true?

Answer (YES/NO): NO